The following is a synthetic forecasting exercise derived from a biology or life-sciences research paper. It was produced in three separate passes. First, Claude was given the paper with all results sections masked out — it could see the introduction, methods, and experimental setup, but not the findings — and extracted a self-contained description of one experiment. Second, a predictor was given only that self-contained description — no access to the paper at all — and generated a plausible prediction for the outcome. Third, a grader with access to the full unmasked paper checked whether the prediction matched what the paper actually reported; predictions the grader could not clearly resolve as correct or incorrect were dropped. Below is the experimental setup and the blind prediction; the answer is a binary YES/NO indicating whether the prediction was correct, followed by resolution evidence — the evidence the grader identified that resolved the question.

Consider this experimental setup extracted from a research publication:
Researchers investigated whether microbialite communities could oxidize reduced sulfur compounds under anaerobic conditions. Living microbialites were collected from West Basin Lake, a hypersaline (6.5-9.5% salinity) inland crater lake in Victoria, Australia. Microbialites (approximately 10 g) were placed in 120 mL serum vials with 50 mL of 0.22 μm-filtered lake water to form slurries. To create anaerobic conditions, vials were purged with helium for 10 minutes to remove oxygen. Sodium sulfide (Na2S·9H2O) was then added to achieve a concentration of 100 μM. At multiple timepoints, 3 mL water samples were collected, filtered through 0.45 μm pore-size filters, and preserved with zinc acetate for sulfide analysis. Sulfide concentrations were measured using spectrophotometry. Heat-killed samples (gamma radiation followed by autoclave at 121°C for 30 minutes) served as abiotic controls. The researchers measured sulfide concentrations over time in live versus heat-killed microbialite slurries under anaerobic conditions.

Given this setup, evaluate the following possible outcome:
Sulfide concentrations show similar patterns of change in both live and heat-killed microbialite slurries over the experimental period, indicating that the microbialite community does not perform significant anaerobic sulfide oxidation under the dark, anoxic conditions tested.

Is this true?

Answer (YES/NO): NO